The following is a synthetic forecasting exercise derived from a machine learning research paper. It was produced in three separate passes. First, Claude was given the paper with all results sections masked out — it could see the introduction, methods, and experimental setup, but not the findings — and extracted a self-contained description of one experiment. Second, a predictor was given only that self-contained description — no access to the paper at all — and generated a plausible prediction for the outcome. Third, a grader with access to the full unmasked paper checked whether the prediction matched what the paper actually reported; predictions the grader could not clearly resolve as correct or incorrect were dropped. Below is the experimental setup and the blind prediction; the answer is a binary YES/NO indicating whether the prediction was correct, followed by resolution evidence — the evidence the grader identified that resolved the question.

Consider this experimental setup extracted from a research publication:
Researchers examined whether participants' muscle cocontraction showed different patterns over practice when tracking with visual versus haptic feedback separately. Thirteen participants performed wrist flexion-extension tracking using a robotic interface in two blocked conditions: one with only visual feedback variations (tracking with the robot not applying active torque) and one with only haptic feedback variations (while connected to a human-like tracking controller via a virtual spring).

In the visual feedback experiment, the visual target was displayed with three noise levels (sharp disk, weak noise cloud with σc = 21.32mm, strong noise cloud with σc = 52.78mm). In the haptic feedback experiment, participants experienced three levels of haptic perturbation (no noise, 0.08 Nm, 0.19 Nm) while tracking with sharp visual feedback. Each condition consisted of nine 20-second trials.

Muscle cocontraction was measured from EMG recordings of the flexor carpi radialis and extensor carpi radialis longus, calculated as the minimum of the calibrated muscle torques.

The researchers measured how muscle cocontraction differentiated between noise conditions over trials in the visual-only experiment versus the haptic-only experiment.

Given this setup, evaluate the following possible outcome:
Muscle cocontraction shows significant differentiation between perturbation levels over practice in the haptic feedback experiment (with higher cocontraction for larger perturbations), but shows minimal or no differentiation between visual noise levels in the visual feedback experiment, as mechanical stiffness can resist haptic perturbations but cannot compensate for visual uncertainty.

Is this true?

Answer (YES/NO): NO